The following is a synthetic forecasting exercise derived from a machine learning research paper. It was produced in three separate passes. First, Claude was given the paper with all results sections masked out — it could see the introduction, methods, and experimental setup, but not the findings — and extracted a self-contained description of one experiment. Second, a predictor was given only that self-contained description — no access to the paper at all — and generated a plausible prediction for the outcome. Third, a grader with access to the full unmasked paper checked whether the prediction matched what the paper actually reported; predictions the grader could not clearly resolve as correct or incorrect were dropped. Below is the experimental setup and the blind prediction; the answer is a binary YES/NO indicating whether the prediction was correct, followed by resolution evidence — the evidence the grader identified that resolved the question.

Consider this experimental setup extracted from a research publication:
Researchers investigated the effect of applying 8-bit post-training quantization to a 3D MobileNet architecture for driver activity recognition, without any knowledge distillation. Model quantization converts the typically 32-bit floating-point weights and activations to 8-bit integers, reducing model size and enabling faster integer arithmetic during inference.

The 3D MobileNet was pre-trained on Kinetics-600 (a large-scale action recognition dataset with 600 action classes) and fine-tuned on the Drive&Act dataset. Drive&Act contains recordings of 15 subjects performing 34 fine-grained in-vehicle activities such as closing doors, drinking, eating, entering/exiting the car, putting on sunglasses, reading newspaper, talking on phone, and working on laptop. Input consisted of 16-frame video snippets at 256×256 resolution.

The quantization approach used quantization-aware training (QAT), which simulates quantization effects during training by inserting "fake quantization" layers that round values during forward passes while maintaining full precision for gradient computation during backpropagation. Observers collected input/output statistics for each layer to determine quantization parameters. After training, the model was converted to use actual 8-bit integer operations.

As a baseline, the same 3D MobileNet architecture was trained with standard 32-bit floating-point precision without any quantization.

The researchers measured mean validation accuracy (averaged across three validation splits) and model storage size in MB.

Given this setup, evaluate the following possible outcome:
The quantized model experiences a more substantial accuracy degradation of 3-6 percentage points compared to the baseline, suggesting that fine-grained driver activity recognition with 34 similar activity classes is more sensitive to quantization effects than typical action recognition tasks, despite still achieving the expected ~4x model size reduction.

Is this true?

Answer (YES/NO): NO